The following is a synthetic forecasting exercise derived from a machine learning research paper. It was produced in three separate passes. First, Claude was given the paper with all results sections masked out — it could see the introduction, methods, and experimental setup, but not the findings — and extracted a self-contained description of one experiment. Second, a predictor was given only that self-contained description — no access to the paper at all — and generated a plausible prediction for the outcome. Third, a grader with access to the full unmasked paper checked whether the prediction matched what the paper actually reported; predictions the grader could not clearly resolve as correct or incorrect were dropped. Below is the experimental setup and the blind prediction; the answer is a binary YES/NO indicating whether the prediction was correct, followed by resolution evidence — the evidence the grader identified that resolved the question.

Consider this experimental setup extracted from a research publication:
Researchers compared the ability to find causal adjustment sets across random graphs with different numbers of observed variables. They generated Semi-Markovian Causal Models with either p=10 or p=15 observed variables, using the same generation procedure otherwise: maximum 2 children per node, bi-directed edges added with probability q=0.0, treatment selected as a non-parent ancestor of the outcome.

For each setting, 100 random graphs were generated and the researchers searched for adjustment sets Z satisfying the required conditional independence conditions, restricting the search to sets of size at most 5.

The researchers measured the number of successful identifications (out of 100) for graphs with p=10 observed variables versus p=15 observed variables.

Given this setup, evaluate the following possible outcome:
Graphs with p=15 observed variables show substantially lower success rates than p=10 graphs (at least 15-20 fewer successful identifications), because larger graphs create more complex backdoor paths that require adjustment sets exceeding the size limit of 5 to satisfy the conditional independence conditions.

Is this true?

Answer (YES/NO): NO